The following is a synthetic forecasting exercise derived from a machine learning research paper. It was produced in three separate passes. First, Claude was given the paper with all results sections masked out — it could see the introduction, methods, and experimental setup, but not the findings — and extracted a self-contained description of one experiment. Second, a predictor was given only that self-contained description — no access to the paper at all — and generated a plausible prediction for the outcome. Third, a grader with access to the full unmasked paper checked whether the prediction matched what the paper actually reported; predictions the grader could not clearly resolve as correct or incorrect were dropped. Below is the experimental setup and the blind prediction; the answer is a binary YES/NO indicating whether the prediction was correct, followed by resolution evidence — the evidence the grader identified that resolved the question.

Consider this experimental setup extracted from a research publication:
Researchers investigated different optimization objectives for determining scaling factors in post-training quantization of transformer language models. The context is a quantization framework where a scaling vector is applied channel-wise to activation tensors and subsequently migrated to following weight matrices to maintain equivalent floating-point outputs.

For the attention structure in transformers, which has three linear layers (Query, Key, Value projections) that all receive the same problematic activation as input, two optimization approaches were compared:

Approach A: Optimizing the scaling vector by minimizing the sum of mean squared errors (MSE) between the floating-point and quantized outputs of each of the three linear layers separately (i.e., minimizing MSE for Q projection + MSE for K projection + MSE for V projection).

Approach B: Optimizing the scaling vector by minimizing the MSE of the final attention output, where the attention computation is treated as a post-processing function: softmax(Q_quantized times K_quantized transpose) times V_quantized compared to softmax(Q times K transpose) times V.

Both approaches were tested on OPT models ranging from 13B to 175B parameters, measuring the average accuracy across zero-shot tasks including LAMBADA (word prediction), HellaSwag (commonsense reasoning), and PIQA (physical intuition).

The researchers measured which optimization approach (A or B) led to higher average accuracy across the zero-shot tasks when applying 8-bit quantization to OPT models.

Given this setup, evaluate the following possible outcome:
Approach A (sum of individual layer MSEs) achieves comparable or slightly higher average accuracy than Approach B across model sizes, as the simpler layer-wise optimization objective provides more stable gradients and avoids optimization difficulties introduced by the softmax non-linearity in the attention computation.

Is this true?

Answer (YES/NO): NO